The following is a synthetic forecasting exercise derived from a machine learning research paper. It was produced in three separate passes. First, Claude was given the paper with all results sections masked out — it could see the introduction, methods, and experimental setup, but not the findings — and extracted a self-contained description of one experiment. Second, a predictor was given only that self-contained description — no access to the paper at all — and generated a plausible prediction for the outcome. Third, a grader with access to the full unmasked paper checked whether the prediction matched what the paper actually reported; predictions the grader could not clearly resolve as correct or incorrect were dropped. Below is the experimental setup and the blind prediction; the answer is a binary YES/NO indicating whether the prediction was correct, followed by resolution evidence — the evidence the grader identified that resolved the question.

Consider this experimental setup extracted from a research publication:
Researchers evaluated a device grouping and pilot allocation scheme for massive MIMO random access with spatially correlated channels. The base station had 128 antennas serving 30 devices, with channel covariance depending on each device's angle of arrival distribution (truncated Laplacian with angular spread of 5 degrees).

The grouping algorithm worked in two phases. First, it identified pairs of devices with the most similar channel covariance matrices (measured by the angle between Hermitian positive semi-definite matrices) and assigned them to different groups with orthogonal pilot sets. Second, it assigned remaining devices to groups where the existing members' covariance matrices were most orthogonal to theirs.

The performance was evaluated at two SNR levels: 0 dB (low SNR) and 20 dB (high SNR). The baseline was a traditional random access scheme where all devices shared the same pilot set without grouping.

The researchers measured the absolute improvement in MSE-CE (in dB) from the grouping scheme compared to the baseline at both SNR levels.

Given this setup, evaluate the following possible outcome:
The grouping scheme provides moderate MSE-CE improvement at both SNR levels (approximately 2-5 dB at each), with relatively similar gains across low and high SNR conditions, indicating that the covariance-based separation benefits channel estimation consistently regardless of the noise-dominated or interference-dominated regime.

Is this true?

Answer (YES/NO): NO